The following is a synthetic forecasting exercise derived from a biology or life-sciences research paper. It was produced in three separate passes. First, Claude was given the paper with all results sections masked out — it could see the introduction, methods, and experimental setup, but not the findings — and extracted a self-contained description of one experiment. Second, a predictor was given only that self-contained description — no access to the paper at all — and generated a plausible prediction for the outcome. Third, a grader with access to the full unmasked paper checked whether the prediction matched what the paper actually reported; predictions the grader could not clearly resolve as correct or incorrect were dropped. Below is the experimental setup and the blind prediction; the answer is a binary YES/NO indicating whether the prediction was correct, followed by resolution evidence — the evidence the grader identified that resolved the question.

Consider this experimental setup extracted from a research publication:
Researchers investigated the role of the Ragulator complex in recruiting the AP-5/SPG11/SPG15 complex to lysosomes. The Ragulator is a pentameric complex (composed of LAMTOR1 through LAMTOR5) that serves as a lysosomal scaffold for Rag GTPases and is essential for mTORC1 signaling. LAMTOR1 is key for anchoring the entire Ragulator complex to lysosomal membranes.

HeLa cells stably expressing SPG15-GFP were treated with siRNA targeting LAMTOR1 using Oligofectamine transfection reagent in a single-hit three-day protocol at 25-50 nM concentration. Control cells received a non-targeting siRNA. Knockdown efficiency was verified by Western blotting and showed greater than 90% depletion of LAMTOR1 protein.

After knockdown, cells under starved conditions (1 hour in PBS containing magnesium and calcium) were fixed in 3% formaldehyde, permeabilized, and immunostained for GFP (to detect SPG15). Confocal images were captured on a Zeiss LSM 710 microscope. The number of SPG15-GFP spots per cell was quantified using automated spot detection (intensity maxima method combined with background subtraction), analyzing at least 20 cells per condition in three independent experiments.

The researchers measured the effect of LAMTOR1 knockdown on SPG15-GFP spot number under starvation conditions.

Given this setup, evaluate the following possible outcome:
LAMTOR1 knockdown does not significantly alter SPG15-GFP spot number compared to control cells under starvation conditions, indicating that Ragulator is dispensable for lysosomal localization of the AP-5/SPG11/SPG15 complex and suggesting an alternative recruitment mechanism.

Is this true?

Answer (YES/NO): NO